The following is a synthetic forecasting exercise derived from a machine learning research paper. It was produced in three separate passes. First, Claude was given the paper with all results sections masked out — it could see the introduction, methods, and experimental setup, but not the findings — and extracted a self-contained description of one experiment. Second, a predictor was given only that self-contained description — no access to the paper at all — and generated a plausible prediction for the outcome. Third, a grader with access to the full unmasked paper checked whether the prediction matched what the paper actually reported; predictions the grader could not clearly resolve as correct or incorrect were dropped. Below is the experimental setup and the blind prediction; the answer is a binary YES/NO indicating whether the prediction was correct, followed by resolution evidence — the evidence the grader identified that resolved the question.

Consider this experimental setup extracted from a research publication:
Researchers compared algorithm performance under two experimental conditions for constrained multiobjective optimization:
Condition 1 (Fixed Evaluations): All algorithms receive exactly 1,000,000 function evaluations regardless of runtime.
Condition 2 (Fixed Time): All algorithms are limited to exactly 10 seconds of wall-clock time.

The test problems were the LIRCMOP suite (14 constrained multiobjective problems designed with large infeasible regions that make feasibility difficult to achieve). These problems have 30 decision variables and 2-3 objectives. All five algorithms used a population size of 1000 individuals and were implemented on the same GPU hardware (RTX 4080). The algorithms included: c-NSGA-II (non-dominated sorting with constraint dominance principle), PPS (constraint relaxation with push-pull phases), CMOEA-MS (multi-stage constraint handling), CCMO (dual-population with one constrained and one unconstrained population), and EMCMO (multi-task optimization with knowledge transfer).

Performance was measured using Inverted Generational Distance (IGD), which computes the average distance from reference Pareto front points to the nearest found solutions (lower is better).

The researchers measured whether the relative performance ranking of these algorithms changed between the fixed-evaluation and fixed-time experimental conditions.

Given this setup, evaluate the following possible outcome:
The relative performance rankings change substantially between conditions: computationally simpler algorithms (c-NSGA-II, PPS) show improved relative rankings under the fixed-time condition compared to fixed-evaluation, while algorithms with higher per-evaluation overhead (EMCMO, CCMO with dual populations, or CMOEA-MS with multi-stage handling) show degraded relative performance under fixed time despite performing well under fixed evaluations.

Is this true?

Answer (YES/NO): NO